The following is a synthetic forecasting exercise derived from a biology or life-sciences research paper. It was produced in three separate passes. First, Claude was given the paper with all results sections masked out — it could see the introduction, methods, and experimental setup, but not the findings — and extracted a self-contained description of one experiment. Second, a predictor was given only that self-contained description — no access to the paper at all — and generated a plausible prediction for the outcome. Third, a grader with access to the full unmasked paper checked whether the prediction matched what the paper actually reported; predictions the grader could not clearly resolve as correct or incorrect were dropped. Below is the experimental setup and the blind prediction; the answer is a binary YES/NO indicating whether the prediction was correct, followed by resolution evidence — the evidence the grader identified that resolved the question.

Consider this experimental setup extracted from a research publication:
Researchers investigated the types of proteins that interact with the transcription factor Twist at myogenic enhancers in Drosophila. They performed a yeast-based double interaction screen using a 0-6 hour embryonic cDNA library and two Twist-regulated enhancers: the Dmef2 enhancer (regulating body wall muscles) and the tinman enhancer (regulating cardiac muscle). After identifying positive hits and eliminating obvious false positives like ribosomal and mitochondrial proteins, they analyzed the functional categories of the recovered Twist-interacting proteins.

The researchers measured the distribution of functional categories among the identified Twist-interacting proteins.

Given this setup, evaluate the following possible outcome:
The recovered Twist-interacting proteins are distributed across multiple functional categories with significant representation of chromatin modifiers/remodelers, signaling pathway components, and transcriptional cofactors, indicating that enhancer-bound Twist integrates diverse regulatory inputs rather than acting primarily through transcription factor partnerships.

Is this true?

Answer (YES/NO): YES